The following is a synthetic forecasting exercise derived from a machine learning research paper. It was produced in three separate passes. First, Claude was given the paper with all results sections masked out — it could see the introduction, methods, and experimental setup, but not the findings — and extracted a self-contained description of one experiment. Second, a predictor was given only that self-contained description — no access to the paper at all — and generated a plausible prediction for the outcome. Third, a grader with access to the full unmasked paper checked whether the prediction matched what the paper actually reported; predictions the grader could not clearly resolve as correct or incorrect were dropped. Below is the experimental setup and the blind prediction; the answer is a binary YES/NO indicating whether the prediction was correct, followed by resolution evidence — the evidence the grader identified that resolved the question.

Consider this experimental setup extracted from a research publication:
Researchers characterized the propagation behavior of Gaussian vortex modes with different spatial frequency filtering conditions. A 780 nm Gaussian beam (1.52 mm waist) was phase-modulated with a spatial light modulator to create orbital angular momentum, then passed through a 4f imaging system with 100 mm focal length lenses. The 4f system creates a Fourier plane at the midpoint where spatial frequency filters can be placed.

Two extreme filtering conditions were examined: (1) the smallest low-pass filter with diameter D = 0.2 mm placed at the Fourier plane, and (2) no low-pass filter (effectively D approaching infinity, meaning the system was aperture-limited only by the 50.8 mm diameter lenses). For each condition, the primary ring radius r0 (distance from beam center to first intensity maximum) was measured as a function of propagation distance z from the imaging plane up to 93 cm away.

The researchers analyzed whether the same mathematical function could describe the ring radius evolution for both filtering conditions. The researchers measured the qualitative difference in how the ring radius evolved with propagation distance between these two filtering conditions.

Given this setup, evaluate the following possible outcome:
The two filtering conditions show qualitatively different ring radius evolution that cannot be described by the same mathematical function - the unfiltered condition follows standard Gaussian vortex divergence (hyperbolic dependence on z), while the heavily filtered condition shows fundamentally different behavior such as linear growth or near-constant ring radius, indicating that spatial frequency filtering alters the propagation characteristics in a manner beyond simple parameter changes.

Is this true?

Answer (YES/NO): NO